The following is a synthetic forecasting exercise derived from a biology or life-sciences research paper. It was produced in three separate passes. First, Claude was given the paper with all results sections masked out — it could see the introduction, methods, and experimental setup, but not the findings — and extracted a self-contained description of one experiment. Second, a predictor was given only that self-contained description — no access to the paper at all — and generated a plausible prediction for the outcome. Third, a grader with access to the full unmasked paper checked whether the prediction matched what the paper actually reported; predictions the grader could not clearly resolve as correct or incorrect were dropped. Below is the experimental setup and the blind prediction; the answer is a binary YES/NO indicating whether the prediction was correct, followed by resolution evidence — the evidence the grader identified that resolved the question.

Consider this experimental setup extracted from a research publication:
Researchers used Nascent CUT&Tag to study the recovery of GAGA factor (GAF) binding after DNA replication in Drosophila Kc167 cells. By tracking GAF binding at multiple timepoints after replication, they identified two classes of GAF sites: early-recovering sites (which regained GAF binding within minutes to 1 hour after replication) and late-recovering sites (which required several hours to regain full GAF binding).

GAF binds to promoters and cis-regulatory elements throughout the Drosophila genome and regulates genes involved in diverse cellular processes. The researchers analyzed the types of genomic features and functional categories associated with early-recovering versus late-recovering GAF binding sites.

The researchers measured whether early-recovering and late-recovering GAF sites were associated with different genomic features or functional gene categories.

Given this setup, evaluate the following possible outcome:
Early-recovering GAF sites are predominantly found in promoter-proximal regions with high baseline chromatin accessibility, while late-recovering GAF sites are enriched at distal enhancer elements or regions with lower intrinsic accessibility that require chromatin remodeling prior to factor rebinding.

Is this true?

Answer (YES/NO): NO